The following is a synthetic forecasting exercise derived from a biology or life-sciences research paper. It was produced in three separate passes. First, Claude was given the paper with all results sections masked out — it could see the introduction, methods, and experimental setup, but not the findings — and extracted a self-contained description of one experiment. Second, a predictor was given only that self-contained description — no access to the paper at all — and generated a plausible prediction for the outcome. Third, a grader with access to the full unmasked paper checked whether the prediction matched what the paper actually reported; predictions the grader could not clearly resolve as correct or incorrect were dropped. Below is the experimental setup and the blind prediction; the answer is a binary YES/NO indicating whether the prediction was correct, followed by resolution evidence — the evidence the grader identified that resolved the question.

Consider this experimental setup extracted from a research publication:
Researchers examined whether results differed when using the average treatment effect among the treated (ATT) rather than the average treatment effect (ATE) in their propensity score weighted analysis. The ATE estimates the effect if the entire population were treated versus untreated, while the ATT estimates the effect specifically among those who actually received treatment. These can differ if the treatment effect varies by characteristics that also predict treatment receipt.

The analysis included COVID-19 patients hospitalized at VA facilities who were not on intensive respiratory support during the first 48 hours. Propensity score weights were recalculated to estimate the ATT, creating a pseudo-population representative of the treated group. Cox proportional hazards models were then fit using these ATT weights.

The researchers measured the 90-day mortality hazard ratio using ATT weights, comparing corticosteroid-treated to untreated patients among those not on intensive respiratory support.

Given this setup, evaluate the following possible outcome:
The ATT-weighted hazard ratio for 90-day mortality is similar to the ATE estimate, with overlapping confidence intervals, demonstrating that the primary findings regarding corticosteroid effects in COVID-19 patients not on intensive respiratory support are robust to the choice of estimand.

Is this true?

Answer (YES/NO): YES